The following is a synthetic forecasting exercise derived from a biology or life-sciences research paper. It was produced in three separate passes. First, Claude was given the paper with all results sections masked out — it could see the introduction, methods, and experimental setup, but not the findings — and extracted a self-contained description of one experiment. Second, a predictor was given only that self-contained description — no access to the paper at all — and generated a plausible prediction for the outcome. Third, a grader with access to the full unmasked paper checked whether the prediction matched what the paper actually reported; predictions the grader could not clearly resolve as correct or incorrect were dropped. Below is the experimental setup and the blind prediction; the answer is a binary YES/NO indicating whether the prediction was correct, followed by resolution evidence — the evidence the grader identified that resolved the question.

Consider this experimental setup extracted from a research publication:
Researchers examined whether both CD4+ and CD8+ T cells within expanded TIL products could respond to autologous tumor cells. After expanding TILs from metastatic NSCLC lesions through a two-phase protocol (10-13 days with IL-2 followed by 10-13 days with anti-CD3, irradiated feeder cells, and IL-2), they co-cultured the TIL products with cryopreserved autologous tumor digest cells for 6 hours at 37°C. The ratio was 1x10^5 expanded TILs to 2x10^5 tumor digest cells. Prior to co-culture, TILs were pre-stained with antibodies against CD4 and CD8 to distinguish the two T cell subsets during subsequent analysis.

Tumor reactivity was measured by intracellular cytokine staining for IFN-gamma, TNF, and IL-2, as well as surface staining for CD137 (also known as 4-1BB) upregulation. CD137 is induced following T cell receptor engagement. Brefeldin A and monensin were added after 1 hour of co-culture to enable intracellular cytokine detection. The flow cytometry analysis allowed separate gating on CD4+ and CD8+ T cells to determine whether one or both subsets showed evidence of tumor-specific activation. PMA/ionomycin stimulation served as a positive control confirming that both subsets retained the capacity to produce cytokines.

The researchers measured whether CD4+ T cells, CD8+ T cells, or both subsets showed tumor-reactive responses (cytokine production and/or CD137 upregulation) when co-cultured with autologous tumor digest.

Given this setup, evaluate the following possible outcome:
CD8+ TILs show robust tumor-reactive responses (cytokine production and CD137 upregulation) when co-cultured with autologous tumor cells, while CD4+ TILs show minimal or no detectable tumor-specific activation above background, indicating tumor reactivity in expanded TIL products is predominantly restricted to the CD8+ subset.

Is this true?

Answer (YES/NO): NO